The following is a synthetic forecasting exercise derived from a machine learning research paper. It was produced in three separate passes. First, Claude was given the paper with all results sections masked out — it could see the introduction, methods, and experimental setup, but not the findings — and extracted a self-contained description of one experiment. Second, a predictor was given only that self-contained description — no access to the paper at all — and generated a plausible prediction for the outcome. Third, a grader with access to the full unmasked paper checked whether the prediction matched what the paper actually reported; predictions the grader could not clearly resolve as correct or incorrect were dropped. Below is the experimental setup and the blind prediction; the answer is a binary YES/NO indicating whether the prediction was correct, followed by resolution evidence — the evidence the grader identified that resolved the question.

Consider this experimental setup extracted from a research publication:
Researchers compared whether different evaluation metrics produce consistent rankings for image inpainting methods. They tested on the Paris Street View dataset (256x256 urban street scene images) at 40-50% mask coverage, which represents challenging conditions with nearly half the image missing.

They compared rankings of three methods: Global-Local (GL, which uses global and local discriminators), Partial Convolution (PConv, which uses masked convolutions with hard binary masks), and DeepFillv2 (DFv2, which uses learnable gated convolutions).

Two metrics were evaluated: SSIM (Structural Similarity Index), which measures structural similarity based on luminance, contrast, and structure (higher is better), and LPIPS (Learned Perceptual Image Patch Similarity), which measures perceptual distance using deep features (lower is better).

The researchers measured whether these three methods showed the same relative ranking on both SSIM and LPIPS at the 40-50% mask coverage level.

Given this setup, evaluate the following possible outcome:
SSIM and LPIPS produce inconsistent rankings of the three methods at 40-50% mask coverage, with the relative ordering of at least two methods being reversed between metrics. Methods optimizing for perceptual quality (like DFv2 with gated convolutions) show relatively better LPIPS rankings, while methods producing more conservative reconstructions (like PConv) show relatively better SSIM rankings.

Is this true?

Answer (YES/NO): NO